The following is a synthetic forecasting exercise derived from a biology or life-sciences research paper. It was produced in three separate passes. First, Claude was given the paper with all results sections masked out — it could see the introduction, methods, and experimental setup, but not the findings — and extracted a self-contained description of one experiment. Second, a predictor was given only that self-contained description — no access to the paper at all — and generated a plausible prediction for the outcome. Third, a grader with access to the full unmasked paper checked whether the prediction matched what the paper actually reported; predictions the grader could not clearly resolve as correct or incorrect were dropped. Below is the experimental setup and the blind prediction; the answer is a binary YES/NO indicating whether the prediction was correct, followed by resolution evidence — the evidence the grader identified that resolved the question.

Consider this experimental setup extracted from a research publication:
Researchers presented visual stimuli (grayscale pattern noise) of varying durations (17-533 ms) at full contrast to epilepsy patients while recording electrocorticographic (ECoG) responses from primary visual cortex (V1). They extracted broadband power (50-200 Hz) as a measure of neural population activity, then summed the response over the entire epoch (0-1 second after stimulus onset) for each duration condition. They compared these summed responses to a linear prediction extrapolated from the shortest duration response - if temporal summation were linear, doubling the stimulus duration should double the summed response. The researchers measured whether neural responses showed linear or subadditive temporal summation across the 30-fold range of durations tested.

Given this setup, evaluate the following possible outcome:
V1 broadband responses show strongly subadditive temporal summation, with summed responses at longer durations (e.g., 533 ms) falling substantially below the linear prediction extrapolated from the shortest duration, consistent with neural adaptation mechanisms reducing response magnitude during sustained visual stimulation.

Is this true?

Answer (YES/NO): YES